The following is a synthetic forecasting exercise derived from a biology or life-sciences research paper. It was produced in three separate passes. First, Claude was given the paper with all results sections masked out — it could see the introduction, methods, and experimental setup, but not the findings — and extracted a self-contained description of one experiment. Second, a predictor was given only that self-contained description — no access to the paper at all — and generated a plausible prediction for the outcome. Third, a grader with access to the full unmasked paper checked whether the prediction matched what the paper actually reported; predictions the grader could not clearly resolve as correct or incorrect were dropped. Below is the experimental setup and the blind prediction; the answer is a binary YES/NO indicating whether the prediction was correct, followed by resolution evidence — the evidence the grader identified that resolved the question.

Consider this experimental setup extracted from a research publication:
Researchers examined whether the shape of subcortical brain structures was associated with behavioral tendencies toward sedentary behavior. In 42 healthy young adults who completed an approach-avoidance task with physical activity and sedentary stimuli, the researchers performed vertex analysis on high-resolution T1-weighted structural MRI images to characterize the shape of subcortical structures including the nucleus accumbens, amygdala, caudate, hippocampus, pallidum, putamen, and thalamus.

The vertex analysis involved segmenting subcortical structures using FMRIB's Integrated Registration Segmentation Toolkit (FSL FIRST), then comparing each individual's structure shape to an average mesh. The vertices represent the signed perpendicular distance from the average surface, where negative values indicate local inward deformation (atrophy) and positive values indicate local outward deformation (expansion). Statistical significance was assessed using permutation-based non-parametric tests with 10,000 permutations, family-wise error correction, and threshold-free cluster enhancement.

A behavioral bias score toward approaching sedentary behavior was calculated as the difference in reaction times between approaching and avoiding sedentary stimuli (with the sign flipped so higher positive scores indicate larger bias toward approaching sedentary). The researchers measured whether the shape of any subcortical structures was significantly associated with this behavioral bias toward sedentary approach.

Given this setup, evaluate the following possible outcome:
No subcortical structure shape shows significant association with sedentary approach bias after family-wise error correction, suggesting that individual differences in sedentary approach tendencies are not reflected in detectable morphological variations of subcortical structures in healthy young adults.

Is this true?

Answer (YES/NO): NO